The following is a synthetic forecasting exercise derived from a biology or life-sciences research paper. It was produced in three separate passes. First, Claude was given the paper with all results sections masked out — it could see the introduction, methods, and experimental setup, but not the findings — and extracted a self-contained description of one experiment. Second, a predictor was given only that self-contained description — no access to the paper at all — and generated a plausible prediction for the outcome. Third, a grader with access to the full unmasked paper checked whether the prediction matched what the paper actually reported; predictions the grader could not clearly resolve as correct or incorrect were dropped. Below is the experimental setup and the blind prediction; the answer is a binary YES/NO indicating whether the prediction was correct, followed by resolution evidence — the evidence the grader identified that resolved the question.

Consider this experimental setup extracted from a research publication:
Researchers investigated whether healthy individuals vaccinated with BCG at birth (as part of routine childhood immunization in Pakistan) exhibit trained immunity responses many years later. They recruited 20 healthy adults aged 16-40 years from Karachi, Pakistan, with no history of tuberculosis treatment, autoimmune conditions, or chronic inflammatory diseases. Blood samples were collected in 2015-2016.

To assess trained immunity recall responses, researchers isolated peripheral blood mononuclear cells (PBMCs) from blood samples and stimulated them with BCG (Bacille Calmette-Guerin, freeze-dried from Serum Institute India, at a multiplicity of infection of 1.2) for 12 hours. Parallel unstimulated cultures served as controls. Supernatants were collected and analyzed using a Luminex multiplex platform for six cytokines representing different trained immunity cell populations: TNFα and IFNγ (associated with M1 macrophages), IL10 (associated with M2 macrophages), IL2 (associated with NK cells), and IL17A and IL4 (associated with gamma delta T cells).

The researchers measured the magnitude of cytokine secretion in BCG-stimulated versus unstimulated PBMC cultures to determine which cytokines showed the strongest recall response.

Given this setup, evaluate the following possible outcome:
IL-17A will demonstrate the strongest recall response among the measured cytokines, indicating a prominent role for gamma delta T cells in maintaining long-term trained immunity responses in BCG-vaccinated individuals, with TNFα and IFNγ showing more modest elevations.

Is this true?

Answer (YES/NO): NO